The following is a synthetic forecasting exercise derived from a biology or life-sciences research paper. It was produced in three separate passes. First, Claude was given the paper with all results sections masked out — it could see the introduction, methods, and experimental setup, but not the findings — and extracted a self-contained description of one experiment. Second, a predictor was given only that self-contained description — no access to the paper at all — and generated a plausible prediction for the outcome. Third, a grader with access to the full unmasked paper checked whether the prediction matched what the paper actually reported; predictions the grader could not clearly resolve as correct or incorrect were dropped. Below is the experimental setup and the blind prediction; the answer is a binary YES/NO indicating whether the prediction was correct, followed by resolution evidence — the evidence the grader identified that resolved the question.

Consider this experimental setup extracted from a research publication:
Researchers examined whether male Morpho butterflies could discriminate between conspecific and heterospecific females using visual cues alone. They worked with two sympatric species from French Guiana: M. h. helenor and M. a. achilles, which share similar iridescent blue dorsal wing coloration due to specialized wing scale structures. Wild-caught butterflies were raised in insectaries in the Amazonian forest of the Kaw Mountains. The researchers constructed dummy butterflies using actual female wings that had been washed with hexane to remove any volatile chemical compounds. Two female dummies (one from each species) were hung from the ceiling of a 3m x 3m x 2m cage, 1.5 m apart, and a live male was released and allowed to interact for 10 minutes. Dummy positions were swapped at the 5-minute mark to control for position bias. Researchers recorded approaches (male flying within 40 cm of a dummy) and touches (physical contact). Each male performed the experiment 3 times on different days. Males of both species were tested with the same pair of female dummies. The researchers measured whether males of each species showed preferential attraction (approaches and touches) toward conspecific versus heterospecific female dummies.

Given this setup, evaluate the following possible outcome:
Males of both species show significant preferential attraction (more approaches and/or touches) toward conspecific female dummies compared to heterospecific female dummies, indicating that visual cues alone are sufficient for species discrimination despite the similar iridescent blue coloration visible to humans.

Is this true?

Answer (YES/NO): NO